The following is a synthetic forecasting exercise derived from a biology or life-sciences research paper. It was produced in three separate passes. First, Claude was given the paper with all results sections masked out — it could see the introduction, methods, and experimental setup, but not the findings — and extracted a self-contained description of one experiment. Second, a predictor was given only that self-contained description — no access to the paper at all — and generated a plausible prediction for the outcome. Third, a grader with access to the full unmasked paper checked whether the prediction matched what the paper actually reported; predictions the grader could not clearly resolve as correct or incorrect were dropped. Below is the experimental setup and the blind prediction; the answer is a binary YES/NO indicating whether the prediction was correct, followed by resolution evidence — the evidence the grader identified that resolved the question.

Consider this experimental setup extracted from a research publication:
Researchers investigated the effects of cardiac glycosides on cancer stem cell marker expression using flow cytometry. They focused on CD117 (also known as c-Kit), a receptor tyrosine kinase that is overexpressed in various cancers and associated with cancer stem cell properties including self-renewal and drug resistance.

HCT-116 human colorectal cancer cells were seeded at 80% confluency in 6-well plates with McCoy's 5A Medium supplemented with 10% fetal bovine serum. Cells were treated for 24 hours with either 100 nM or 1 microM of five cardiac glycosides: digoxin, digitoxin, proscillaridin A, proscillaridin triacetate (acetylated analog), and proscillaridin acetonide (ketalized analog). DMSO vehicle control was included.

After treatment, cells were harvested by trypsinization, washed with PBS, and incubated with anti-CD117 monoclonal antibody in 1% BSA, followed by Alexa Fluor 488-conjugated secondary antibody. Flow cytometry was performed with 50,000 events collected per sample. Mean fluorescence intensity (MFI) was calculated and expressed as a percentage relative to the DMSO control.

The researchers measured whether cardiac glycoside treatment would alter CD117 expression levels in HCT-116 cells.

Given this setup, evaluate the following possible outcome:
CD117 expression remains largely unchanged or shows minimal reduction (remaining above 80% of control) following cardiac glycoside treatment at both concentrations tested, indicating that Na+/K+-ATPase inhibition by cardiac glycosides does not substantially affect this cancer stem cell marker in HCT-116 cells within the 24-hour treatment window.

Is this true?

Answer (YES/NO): NO